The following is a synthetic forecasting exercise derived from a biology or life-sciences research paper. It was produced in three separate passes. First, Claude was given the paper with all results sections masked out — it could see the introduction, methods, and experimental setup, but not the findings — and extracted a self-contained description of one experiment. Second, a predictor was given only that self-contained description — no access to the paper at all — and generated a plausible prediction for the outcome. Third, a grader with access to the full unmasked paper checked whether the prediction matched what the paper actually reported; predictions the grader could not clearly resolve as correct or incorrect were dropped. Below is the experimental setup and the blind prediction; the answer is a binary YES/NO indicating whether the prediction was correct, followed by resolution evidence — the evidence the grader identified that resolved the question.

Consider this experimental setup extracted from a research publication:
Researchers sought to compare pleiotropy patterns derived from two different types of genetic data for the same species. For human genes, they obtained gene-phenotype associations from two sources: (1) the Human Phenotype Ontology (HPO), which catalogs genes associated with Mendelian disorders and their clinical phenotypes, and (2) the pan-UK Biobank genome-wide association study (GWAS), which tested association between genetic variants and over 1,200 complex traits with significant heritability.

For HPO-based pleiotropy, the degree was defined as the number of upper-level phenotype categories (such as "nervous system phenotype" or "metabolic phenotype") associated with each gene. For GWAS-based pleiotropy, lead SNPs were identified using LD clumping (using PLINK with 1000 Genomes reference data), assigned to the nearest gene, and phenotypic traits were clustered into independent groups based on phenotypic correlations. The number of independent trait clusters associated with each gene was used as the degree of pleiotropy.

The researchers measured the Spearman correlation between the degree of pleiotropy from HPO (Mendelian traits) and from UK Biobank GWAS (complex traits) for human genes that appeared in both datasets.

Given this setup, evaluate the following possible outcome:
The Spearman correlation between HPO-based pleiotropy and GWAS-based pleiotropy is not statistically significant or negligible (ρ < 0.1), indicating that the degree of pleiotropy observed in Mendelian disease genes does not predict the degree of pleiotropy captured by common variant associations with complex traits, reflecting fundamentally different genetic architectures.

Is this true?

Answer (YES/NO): YES